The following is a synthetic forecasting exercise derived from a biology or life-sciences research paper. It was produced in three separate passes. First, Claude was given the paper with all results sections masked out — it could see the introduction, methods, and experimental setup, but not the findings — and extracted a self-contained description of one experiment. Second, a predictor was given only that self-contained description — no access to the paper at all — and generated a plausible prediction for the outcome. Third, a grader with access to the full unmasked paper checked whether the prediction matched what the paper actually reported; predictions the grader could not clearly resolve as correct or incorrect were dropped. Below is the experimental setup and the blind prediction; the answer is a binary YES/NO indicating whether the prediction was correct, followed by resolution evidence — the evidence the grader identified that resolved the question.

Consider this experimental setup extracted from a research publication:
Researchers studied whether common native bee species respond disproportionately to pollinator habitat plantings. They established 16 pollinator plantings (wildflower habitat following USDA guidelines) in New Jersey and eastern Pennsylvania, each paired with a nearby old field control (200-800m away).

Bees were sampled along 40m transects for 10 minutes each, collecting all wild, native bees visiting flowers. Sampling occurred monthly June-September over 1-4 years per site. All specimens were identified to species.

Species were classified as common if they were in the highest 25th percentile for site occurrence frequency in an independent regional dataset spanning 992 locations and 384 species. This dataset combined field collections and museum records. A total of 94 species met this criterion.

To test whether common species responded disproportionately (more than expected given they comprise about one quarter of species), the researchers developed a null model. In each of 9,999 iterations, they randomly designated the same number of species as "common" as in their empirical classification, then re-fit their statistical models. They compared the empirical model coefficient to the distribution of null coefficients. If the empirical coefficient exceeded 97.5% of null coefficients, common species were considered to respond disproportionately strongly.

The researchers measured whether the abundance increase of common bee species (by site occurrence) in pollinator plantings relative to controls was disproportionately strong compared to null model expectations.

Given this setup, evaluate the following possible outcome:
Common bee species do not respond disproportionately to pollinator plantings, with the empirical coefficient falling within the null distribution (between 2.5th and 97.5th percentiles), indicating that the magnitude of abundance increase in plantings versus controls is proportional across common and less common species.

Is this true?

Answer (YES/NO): YES